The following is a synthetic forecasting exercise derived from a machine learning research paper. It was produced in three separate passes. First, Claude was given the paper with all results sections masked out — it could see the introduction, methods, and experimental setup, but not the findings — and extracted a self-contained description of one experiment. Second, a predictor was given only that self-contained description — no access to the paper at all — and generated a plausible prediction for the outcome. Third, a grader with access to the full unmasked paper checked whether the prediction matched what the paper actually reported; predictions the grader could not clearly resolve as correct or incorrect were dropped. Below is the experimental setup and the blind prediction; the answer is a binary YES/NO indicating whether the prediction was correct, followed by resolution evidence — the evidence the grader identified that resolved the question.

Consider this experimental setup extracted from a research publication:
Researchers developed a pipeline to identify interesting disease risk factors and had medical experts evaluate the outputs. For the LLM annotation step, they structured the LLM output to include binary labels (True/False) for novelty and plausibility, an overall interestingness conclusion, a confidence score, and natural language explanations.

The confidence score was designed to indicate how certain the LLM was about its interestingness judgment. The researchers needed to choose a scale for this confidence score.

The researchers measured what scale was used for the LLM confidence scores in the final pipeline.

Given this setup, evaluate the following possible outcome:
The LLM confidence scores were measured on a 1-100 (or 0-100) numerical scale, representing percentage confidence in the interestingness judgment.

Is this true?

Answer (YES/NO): NO